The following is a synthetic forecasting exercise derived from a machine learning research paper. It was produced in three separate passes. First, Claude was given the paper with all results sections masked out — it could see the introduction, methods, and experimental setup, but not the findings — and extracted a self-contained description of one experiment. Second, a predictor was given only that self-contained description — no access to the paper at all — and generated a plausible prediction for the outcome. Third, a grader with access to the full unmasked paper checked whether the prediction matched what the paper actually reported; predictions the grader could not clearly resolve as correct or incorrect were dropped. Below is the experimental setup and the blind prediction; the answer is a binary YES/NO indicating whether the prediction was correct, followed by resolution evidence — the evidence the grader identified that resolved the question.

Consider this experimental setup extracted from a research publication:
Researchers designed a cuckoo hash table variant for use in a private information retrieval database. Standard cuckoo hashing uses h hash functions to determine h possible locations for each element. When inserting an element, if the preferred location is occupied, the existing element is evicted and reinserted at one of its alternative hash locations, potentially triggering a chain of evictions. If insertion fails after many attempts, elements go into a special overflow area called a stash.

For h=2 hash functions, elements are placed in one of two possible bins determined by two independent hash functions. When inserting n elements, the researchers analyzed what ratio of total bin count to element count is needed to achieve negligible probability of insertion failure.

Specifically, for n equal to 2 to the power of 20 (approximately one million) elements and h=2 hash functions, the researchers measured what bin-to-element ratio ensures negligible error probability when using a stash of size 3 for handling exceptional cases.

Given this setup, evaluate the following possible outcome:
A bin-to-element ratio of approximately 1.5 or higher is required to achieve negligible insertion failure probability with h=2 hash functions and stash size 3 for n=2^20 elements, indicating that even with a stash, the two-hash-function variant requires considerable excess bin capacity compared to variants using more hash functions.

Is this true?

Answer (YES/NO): NO